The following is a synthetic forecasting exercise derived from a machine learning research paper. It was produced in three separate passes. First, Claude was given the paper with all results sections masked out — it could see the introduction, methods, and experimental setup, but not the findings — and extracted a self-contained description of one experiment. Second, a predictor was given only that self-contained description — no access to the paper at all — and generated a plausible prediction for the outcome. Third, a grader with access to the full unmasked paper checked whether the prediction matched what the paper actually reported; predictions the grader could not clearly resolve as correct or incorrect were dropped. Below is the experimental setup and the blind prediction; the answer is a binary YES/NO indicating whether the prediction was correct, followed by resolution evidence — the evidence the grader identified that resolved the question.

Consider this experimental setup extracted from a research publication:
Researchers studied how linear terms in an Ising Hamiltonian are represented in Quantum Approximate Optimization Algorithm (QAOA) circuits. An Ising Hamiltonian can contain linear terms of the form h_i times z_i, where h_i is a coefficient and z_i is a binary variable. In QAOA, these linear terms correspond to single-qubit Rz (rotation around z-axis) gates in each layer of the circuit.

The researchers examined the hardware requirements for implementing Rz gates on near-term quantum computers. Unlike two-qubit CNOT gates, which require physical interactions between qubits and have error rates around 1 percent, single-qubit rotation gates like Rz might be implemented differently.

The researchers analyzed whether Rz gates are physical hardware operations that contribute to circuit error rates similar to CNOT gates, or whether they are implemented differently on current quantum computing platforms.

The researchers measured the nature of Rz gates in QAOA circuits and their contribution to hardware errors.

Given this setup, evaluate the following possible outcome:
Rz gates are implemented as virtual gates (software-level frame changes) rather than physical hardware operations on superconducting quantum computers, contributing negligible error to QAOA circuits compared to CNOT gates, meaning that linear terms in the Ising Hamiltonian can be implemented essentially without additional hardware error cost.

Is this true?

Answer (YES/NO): YES